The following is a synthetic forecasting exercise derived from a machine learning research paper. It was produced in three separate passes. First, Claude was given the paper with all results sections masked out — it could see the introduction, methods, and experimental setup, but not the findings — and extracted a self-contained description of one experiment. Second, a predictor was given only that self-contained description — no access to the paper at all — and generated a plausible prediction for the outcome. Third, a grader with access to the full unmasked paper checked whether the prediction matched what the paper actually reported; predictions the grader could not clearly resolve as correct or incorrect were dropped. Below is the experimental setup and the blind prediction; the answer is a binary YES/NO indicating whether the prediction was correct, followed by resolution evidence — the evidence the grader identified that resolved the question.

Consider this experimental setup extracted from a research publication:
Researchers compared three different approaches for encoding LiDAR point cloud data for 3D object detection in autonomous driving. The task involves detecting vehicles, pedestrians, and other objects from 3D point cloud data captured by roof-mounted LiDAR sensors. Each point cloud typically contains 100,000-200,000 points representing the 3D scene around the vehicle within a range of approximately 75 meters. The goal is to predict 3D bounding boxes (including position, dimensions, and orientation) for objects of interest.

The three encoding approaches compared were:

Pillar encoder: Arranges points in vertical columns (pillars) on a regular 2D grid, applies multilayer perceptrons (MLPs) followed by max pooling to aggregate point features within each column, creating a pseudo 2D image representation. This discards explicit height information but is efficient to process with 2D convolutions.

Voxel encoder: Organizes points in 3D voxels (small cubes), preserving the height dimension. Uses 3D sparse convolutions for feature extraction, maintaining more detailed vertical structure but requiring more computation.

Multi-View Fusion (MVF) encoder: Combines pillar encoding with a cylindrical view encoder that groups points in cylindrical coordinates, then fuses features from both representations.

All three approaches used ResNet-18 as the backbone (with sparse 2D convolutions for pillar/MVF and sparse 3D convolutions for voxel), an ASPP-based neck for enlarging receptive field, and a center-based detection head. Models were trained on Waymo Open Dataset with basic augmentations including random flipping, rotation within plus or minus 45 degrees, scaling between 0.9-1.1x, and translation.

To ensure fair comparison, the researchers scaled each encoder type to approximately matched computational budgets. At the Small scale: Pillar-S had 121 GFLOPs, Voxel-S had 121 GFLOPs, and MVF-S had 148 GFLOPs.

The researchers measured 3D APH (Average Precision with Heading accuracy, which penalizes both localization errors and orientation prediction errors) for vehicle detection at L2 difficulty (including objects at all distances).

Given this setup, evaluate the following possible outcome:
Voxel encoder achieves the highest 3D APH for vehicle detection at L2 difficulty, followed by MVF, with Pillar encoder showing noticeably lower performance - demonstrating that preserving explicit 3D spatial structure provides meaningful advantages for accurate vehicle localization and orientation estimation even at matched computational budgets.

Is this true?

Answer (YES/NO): NO